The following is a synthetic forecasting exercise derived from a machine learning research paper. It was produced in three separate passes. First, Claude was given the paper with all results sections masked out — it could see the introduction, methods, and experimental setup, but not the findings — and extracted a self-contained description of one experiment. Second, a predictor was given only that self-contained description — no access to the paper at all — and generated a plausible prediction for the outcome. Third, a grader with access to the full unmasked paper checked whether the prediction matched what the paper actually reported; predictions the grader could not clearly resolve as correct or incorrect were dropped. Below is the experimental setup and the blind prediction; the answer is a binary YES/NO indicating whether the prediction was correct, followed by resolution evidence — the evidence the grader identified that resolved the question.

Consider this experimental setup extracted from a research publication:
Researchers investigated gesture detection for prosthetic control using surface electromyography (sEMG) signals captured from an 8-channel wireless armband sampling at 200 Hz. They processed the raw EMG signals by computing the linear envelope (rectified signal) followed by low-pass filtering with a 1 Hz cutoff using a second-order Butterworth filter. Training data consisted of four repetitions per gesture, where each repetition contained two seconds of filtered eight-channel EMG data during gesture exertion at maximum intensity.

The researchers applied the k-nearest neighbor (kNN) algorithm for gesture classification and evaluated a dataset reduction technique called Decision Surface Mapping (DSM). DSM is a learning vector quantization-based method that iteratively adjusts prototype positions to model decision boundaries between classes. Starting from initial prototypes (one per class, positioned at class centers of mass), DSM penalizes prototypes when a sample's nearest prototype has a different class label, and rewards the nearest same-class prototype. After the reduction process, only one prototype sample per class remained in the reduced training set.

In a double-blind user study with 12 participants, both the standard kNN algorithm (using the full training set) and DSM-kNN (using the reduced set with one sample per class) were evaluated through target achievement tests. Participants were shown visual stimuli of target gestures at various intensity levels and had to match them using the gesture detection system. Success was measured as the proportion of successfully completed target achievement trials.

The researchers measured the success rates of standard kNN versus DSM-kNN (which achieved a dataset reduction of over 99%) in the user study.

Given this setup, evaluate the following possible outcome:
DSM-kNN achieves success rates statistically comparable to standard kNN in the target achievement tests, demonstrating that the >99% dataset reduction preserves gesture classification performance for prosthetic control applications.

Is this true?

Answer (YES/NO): YES